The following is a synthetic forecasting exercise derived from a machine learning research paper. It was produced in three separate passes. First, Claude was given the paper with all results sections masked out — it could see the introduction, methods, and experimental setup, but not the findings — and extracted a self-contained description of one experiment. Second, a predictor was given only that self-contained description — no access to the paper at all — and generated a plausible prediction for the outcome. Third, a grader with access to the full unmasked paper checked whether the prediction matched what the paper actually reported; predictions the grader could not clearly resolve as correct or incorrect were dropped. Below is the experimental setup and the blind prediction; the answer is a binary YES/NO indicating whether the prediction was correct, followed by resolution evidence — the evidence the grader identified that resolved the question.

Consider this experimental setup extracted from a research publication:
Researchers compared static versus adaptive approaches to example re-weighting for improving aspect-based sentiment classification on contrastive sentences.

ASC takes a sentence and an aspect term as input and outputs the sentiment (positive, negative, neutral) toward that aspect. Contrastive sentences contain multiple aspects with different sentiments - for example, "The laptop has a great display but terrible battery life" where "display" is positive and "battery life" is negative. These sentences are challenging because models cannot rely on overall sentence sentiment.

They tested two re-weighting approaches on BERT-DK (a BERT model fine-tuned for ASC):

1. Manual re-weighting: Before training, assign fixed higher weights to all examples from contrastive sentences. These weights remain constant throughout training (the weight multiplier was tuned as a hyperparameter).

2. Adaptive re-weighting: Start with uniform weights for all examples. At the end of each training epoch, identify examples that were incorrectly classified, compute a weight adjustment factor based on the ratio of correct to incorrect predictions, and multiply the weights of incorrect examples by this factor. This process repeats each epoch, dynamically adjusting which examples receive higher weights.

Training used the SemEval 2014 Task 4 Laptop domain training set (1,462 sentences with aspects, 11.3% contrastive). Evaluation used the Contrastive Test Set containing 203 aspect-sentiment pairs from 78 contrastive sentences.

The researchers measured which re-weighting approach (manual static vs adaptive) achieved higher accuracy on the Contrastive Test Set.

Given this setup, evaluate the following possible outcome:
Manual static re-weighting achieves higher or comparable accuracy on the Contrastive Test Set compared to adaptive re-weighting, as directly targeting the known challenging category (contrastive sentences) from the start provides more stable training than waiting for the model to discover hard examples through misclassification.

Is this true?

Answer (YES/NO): NO